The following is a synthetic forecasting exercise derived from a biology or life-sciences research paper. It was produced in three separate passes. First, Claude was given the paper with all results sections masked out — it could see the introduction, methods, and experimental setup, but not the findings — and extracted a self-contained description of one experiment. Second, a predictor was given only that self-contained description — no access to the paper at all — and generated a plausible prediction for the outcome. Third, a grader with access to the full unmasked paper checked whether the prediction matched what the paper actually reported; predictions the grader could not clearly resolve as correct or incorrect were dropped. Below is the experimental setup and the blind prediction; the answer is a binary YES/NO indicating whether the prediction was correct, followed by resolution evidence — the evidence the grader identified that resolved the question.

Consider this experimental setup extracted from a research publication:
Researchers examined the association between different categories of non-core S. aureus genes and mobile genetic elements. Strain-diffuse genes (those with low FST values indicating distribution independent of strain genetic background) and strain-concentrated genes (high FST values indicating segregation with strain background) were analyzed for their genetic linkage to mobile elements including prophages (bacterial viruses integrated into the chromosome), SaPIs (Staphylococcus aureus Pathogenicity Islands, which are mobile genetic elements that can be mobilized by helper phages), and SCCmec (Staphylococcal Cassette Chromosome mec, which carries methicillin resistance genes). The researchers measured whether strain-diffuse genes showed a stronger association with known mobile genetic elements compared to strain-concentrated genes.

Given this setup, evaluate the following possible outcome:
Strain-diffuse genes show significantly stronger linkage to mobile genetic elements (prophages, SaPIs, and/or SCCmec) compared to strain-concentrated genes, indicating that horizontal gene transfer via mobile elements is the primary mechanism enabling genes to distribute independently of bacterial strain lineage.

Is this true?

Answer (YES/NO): YES